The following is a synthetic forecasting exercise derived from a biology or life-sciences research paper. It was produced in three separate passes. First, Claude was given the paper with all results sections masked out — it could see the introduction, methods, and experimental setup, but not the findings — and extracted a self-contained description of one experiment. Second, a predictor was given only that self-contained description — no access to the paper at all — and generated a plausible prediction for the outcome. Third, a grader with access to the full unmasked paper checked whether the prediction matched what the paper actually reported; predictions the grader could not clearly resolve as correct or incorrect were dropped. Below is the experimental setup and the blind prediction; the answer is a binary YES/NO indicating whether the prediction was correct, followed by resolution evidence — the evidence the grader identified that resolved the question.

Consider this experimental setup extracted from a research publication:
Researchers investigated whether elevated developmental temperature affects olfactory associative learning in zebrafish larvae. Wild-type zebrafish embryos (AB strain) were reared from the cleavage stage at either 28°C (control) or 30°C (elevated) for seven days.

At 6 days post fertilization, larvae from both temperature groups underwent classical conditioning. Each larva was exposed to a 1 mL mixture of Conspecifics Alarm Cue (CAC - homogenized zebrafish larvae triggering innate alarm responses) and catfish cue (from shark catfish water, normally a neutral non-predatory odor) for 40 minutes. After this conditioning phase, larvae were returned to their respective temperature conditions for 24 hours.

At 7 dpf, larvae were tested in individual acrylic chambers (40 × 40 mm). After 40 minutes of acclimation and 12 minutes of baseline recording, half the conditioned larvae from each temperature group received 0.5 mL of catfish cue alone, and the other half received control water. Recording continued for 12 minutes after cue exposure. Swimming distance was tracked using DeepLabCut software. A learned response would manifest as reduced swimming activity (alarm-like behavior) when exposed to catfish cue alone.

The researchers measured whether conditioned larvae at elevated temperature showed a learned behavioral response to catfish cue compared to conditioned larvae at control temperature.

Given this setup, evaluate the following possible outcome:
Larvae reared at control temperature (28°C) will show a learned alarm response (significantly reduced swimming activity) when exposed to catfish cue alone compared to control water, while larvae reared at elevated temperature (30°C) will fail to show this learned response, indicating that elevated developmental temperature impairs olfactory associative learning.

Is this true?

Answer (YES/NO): NO